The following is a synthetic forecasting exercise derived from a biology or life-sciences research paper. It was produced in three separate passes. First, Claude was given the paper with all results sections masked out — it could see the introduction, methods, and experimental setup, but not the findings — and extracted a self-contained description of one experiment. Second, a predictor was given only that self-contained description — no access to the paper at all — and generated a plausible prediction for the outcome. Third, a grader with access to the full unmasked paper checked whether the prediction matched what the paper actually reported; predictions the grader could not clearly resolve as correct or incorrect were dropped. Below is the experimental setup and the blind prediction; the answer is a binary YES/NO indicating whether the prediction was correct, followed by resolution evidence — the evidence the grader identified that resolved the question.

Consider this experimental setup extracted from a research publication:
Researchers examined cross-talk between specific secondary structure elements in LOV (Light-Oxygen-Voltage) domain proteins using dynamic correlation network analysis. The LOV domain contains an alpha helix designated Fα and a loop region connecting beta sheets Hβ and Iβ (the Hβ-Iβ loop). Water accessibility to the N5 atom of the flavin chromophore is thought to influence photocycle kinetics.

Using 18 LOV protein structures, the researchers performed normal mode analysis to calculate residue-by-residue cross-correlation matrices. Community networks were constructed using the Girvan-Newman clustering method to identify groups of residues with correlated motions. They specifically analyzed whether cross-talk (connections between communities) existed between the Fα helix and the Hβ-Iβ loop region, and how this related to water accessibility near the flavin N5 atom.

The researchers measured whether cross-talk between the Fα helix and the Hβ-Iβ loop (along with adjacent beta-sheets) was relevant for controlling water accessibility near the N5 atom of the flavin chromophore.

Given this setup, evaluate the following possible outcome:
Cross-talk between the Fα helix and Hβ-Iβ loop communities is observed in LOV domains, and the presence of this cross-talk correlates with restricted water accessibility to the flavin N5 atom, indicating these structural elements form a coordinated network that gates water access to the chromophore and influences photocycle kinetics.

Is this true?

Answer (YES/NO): NO